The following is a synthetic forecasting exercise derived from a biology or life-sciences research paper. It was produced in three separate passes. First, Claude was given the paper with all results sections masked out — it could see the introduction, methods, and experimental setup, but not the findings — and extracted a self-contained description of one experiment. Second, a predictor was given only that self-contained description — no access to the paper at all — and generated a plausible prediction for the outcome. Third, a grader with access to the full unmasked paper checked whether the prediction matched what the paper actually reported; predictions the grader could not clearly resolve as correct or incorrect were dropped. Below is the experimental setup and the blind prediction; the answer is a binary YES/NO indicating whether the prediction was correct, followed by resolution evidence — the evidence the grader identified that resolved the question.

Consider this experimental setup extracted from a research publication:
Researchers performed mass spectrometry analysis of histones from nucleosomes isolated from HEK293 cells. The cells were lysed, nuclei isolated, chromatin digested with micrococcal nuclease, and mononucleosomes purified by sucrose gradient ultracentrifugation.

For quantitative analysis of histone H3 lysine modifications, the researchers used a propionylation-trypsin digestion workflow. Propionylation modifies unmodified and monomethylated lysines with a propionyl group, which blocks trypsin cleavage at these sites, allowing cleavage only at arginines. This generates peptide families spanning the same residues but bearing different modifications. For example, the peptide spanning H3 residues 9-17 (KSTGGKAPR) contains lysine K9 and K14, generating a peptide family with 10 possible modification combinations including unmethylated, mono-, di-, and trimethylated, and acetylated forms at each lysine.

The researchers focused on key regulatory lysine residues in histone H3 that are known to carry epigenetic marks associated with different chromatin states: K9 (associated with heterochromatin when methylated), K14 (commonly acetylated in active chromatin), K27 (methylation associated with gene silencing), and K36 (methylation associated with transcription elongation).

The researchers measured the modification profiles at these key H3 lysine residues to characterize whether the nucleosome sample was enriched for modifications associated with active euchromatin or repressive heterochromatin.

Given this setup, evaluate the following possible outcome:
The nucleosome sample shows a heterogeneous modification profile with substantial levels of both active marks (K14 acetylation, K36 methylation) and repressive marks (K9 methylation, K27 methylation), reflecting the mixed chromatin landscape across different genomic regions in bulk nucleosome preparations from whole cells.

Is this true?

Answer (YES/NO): NO